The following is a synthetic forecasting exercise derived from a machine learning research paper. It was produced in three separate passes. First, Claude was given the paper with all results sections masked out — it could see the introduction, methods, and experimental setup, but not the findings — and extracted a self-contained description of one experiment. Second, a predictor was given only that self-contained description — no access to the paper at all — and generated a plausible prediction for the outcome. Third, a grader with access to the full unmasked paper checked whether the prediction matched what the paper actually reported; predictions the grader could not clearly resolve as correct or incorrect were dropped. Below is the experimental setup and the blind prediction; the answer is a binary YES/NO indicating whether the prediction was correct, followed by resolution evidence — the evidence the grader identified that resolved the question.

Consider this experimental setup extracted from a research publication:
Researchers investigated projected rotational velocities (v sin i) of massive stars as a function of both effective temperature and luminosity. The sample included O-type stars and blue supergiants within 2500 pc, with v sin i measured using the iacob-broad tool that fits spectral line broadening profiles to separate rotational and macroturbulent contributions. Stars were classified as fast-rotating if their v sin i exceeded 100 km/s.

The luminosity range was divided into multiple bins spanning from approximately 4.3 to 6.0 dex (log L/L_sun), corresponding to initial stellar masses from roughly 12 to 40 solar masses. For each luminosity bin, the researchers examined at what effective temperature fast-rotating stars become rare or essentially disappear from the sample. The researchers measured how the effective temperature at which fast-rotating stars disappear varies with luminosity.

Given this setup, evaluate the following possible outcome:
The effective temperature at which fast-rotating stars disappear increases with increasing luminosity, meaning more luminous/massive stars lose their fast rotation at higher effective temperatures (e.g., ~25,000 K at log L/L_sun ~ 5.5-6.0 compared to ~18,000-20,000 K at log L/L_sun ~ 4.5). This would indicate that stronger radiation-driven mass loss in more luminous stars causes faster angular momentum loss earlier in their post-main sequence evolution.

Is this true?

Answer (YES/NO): NO